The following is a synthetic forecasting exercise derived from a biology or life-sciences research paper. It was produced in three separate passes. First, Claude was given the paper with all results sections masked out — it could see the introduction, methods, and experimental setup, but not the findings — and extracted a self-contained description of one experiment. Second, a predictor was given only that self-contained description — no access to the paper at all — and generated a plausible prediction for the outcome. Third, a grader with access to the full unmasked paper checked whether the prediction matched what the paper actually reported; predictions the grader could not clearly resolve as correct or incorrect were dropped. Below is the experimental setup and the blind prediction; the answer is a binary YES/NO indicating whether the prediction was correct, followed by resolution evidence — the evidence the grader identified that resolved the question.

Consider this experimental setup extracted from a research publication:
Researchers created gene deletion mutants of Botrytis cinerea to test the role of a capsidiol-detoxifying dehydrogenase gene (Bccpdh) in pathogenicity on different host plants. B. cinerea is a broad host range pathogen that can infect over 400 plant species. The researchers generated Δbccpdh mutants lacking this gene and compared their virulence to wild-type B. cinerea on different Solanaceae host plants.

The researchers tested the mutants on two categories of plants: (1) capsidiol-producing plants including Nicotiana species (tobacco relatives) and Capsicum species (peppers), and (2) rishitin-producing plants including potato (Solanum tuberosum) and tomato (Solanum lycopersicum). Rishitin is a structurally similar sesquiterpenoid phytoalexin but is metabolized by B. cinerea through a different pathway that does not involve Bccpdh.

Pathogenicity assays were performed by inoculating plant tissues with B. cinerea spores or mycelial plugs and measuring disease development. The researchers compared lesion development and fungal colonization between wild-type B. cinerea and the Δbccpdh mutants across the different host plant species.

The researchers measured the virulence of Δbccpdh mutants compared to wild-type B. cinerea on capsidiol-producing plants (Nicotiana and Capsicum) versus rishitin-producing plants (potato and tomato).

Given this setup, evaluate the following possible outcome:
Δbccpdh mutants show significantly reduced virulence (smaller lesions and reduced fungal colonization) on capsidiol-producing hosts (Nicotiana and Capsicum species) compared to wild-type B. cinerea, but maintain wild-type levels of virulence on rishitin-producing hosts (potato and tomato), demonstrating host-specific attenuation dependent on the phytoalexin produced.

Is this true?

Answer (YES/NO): YES